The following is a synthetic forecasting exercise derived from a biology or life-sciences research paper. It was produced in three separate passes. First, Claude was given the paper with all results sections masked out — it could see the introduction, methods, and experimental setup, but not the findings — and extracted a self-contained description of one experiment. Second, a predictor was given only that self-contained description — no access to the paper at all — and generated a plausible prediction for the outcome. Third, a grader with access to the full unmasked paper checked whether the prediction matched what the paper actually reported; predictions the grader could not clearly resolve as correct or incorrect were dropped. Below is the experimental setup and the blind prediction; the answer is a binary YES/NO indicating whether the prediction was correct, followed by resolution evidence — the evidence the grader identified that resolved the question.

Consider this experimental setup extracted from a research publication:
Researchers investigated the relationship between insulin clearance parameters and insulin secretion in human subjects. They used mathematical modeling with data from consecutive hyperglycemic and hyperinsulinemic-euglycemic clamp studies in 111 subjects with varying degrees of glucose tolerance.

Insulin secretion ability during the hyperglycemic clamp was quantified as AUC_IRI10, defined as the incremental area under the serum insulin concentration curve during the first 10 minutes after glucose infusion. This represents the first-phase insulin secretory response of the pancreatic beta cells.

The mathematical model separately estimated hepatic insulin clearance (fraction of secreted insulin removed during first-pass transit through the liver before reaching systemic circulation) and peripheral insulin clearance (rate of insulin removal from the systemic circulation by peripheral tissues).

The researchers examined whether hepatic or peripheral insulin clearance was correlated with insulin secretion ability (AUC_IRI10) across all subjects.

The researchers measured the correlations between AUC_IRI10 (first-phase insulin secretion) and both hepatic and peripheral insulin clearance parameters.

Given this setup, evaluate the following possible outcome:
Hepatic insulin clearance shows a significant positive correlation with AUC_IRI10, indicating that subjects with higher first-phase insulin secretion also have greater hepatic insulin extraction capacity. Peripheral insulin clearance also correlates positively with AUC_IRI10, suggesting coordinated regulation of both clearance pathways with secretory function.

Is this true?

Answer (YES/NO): NO